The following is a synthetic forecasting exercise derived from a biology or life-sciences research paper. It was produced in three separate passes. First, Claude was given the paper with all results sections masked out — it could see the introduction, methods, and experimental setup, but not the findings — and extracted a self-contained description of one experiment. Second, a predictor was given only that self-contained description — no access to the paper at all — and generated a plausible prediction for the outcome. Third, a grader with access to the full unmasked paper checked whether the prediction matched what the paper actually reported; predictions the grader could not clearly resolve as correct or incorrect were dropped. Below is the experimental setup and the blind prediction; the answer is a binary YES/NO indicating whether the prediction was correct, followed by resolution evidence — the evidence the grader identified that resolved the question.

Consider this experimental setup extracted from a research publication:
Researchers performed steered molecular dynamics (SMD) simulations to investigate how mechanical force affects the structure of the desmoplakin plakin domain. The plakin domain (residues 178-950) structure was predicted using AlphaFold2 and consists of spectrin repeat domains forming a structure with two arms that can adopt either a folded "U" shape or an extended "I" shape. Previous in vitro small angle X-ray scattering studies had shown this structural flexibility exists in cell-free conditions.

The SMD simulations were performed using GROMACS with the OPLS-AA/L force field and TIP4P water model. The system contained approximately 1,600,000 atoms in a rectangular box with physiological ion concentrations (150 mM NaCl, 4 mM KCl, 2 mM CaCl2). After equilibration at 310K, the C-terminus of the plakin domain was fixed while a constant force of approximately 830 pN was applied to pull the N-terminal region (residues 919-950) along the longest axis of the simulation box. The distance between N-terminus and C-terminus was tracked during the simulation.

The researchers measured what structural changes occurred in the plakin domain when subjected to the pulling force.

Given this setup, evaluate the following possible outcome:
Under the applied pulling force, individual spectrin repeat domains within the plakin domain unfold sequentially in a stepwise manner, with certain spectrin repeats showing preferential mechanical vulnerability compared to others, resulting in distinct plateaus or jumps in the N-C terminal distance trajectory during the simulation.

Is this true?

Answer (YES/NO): NO